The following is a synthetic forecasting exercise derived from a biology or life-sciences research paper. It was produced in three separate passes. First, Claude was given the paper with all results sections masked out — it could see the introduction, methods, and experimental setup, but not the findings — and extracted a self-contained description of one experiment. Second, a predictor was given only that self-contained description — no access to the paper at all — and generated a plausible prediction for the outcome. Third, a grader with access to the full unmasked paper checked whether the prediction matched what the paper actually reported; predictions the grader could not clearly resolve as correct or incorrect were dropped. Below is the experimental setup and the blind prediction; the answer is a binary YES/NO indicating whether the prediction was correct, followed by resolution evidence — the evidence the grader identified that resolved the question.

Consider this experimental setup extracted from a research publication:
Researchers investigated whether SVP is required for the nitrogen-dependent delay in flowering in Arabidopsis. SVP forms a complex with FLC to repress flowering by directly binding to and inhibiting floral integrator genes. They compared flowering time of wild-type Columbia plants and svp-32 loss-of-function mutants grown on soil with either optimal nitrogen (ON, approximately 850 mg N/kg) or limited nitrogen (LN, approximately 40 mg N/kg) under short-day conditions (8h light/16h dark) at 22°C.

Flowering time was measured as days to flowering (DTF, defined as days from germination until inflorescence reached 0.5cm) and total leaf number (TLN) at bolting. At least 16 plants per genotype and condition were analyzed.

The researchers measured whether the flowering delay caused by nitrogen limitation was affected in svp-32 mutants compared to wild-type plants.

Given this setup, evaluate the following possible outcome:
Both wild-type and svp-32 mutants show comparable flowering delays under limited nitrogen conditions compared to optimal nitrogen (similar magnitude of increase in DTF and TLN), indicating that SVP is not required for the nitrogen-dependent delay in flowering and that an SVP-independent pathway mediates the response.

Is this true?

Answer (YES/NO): NO